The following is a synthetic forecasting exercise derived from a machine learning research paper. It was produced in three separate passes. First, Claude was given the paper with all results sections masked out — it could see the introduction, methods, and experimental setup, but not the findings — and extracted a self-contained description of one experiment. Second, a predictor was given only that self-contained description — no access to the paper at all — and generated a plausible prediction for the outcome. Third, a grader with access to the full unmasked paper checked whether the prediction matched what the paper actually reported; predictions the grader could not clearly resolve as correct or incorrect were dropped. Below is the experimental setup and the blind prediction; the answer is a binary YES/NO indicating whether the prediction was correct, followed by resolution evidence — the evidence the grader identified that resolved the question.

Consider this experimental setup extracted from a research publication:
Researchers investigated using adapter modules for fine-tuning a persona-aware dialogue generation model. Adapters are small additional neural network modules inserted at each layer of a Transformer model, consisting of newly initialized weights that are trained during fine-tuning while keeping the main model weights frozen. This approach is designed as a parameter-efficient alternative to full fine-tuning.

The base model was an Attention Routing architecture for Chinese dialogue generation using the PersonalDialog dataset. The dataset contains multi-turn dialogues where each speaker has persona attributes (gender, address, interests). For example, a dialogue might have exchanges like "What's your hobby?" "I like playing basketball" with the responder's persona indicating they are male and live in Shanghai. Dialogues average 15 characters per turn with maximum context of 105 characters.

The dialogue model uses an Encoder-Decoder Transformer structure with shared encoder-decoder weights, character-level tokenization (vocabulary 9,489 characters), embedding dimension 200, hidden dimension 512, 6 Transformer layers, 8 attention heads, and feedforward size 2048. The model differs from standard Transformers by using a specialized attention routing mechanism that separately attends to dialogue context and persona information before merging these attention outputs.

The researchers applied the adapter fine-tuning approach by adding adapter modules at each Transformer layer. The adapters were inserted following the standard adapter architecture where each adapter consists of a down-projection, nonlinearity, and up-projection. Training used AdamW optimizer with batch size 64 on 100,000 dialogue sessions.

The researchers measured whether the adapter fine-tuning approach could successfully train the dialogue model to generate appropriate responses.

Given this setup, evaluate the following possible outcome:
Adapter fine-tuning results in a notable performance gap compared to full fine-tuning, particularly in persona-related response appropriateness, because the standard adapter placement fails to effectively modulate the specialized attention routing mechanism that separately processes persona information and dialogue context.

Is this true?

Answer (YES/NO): NO